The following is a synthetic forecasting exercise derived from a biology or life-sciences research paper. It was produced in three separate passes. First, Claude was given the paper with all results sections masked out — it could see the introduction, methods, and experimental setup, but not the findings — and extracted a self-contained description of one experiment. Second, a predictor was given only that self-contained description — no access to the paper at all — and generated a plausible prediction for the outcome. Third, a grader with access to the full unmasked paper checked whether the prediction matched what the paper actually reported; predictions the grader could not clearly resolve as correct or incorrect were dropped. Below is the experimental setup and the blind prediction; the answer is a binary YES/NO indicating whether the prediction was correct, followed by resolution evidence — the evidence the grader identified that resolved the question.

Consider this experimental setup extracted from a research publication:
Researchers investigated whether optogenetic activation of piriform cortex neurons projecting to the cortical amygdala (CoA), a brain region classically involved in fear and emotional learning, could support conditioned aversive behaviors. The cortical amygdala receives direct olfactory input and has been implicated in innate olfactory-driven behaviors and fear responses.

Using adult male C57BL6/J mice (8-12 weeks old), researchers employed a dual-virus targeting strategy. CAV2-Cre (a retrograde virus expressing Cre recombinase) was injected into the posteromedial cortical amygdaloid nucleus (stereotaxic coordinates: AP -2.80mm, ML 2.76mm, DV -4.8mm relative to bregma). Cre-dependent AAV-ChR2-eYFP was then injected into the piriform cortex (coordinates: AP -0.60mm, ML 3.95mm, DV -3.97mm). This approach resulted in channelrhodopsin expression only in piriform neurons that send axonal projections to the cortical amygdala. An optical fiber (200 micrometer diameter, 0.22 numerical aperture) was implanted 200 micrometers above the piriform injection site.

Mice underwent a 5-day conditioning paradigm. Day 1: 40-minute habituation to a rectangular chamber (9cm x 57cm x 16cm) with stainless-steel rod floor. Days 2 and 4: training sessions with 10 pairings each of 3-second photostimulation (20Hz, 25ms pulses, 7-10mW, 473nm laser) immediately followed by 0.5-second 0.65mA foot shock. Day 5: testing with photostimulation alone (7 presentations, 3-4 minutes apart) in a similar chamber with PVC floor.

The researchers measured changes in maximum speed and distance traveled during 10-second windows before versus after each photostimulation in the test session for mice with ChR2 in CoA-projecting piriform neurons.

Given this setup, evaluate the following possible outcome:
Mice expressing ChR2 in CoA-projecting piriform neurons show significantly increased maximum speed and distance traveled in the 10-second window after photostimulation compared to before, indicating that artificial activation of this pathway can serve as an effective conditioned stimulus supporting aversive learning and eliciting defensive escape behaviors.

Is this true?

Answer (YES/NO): NO